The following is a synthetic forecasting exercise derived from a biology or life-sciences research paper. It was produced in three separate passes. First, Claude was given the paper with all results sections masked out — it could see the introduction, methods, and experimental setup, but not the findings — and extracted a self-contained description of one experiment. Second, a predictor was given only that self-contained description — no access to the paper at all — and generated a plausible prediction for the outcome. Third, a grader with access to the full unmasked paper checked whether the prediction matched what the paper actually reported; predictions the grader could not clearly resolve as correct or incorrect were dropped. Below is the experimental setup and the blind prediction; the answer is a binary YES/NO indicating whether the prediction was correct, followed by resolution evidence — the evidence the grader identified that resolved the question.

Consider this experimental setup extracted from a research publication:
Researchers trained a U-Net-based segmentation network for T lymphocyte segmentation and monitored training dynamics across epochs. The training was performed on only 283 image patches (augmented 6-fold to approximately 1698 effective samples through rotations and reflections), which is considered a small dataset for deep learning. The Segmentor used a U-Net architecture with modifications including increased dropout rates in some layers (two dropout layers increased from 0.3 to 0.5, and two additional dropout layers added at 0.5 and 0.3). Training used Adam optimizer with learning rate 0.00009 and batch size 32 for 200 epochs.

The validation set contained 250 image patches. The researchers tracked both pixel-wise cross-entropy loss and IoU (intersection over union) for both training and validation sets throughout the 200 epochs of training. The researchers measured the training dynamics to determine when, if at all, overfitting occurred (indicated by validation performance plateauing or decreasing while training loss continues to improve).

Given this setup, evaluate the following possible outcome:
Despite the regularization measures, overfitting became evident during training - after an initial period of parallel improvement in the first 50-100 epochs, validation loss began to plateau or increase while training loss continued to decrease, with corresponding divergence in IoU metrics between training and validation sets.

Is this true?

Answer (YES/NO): YES